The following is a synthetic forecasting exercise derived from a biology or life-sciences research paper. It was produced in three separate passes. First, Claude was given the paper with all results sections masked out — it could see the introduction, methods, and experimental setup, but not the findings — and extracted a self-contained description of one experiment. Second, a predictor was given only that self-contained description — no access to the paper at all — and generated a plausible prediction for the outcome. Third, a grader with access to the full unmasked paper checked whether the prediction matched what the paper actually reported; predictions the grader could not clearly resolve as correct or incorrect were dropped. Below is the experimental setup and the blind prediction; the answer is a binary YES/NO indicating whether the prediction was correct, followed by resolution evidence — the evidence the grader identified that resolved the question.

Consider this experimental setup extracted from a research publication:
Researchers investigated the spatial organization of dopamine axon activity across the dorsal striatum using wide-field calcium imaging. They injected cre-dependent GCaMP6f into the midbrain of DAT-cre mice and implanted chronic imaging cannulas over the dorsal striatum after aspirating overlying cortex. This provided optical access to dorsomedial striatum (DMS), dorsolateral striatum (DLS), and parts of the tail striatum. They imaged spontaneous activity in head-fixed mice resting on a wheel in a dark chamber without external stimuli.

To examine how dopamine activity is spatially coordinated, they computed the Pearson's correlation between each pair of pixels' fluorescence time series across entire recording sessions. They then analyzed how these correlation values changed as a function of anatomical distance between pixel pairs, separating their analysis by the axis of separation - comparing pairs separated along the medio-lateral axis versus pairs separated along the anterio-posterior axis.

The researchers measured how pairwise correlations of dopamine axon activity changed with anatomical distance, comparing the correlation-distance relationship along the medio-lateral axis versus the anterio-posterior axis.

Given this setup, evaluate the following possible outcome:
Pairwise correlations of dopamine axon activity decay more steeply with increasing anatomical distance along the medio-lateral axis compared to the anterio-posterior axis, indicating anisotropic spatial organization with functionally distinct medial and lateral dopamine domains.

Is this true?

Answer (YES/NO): YES